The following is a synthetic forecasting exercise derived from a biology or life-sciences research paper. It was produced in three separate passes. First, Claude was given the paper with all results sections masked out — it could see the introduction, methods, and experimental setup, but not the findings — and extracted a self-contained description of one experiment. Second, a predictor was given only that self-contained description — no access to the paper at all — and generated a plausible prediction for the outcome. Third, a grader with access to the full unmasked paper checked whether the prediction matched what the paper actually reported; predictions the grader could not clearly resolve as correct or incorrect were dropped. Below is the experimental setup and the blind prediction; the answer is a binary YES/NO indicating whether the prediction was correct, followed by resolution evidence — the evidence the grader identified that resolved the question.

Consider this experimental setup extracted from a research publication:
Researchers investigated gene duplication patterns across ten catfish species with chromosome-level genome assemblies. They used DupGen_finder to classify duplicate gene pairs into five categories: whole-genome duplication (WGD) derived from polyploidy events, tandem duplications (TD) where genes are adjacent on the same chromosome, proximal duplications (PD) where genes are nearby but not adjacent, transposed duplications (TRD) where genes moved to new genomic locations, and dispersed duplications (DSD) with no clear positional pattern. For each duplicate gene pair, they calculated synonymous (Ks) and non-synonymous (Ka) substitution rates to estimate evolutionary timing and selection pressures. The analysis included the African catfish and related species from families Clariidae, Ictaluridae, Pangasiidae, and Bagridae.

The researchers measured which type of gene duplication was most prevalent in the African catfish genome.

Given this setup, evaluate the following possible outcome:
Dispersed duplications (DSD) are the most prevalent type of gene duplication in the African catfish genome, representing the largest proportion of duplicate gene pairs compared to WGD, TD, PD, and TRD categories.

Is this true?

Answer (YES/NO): YES